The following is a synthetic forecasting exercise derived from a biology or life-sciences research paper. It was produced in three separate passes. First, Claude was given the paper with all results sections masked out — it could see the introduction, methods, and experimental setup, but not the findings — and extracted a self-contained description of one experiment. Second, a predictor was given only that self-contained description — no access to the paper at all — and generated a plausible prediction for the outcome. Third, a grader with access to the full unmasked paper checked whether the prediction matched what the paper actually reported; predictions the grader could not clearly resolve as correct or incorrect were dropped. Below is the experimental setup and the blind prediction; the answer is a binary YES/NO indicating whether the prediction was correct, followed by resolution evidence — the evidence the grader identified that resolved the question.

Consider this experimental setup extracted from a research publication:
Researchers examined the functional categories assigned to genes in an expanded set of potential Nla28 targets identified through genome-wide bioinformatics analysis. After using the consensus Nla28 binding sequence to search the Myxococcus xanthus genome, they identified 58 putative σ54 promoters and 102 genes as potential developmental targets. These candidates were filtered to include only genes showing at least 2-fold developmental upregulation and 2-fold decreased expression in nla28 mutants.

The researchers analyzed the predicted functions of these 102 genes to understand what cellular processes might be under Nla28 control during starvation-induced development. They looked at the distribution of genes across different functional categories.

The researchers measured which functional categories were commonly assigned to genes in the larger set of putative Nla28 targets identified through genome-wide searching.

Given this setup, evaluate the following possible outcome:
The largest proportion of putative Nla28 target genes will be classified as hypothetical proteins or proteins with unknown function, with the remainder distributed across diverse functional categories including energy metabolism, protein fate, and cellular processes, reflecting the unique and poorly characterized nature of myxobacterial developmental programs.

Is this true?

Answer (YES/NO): NO